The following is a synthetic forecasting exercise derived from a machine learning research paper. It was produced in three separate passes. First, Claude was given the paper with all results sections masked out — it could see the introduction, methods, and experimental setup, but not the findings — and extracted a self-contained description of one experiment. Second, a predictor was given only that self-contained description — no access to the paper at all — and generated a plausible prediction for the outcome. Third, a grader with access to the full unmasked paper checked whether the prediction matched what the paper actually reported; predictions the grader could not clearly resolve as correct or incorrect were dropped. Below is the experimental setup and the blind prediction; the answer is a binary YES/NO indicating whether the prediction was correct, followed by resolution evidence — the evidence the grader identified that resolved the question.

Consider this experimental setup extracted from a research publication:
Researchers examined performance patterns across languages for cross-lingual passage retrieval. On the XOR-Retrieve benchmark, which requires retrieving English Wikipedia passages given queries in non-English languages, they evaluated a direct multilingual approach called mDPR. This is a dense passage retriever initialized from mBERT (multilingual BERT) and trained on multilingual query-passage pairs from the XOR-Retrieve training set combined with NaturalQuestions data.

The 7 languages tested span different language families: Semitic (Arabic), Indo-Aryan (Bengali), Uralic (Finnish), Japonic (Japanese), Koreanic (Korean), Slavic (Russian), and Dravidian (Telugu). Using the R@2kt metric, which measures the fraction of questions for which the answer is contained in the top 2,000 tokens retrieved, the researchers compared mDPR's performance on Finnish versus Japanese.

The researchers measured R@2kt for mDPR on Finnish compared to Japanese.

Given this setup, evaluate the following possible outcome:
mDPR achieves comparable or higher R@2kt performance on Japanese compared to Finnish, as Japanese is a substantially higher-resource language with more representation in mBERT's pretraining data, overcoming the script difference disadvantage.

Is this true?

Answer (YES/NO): NO